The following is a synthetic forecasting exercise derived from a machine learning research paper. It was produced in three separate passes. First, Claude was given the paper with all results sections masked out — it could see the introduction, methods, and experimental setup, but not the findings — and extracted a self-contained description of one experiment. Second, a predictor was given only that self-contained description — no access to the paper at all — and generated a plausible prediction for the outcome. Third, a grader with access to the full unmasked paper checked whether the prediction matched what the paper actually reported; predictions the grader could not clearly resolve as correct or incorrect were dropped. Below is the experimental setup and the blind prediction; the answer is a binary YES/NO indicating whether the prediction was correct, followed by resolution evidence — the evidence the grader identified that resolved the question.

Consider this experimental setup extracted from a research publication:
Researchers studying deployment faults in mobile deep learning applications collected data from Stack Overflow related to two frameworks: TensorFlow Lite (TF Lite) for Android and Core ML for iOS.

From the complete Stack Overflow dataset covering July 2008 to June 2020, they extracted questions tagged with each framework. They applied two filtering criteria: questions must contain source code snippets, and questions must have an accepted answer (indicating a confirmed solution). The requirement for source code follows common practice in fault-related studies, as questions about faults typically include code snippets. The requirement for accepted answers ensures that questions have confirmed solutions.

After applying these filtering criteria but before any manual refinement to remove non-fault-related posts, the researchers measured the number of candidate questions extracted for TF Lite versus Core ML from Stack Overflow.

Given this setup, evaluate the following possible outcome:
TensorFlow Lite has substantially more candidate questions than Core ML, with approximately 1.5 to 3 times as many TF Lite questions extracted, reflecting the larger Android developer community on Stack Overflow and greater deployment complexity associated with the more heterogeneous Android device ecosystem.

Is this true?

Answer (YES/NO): NO